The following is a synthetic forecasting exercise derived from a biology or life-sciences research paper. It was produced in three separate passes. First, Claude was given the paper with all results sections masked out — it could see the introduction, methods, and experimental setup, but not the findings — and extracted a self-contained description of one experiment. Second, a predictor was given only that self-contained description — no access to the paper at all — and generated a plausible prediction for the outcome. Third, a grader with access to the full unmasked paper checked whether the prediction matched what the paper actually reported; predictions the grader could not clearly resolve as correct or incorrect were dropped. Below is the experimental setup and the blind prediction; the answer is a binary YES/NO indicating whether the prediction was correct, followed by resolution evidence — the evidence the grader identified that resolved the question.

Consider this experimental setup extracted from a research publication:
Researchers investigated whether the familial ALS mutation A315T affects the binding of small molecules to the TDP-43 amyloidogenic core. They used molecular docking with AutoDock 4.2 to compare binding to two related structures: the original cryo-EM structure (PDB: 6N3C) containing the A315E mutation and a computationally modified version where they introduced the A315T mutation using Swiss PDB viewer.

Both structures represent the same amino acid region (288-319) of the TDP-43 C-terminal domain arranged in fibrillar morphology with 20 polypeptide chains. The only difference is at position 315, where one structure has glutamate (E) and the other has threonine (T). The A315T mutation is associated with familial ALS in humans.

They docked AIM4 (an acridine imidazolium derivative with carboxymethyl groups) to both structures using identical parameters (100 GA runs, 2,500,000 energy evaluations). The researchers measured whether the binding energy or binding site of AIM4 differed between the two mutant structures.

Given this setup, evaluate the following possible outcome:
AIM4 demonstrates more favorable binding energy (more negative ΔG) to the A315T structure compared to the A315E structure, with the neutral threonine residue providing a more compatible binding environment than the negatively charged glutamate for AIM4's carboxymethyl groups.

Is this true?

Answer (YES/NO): NO